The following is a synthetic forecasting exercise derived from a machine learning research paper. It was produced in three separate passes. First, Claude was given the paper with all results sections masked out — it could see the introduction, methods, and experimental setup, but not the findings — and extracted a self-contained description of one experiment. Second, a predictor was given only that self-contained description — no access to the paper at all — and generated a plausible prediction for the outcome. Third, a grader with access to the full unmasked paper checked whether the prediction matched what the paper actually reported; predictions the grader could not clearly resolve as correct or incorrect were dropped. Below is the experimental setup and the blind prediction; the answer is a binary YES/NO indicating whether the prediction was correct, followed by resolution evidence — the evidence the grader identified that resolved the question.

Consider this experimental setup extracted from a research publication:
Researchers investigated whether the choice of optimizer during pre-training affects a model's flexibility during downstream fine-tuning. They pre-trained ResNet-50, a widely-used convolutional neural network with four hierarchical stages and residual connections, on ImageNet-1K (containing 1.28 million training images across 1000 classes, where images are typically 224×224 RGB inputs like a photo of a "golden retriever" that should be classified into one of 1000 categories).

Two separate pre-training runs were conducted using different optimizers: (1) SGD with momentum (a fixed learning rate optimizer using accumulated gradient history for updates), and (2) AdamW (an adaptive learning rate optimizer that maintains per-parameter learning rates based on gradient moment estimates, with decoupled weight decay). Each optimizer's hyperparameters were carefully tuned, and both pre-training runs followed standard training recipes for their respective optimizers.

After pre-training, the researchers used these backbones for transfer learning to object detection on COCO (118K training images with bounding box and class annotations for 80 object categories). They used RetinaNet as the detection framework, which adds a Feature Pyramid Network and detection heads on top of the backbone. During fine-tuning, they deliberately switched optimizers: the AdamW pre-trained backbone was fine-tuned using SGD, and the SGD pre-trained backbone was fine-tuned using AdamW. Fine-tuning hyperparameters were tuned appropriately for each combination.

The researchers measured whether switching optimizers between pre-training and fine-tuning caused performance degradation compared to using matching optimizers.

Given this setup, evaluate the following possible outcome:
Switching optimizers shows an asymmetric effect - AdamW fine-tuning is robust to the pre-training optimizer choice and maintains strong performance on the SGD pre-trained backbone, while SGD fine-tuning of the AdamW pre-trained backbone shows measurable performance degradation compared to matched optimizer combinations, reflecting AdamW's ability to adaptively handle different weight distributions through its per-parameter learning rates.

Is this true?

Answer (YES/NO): YES